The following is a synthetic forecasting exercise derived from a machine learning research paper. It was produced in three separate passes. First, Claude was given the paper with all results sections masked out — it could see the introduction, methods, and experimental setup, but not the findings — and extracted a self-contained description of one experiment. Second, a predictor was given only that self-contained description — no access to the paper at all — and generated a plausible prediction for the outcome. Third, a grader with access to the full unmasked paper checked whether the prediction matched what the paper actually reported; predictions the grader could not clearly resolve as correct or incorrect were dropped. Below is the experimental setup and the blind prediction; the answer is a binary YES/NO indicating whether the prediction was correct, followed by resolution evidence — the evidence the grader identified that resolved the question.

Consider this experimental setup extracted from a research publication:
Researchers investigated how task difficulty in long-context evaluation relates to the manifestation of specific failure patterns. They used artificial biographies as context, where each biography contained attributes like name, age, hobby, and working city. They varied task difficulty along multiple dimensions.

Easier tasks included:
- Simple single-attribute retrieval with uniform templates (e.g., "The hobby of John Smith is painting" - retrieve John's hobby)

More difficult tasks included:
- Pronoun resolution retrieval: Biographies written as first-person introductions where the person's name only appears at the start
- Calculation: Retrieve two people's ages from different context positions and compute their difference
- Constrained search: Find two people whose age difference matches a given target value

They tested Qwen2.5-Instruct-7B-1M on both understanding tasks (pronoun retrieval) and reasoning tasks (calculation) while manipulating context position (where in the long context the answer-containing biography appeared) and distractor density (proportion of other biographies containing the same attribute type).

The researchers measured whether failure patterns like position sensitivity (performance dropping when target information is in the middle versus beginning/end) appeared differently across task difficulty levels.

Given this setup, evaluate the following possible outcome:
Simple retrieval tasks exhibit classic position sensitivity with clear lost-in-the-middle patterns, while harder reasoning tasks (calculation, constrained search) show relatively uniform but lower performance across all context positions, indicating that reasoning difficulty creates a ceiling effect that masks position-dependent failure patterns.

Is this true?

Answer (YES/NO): NO